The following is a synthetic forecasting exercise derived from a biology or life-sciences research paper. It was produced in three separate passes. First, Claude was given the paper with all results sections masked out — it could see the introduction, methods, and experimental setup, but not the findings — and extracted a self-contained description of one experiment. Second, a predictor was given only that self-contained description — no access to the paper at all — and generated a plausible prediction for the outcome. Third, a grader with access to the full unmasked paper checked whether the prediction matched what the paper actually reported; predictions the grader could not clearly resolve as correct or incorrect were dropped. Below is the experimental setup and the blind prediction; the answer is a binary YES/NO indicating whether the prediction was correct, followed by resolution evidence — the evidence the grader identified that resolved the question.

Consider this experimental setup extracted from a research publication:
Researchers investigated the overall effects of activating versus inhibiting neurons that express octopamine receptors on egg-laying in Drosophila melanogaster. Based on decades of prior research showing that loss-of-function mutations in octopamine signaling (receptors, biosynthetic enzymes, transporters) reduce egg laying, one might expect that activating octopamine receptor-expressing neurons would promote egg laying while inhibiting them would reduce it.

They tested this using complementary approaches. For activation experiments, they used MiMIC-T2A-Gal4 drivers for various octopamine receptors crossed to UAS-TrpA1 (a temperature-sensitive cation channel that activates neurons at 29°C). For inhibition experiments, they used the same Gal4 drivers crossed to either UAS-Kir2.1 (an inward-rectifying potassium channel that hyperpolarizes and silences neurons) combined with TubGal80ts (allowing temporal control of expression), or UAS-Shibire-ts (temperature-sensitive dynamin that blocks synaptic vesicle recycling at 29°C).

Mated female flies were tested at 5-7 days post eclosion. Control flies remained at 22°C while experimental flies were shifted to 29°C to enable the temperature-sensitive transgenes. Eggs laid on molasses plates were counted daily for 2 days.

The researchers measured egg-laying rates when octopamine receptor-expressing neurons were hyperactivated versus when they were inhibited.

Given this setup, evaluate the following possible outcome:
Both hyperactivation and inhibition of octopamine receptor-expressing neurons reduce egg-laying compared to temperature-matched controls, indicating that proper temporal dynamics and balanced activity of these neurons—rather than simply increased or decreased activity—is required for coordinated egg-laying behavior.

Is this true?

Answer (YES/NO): NO